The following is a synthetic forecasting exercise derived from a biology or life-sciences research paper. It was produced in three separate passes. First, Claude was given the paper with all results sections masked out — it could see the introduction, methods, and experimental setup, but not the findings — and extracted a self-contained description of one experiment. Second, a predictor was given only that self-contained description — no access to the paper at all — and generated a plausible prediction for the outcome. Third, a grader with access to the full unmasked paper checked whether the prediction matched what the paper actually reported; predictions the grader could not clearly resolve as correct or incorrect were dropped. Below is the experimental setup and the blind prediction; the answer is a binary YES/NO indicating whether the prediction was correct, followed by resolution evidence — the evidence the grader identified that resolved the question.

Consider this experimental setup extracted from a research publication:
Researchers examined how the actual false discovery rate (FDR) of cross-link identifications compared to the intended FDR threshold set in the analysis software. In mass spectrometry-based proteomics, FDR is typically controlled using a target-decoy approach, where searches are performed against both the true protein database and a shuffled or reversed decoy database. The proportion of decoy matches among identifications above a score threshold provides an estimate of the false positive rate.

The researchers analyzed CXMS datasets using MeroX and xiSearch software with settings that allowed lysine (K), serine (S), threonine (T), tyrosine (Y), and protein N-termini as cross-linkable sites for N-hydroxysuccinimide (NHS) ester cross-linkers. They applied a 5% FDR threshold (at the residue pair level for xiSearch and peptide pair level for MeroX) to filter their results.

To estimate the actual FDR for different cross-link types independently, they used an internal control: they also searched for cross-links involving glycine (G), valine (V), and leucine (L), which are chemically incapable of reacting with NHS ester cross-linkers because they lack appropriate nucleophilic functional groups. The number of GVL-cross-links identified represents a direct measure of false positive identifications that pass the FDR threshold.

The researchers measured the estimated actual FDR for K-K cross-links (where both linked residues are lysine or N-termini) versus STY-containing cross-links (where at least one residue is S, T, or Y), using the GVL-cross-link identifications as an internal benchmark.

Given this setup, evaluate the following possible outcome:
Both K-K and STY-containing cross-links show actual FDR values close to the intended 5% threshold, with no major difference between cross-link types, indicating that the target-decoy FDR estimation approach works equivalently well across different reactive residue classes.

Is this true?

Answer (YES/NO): NO